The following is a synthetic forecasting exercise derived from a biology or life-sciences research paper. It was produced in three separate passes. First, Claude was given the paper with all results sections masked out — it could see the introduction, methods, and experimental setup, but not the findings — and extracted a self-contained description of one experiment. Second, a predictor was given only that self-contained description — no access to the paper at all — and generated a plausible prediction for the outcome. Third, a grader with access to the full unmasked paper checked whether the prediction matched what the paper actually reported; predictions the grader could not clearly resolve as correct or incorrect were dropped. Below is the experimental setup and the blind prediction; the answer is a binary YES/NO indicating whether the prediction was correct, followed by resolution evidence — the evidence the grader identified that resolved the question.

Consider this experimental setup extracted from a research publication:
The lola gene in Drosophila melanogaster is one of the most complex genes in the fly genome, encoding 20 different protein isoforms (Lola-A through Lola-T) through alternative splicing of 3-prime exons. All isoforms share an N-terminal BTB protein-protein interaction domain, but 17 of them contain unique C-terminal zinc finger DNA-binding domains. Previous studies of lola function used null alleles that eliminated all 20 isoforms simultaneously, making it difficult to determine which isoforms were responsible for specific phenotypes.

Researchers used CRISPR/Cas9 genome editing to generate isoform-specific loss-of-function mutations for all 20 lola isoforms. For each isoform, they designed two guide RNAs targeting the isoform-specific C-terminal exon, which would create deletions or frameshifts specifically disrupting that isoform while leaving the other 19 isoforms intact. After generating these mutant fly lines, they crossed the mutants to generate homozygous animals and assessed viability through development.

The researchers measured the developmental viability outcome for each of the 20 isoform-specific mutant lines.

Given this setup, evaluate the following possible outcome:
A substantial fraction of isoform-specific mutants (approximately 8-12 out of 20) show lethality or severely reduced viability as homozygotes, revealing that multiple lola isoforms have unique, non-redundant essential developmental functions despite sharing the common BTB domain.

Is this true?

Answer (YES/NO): NO